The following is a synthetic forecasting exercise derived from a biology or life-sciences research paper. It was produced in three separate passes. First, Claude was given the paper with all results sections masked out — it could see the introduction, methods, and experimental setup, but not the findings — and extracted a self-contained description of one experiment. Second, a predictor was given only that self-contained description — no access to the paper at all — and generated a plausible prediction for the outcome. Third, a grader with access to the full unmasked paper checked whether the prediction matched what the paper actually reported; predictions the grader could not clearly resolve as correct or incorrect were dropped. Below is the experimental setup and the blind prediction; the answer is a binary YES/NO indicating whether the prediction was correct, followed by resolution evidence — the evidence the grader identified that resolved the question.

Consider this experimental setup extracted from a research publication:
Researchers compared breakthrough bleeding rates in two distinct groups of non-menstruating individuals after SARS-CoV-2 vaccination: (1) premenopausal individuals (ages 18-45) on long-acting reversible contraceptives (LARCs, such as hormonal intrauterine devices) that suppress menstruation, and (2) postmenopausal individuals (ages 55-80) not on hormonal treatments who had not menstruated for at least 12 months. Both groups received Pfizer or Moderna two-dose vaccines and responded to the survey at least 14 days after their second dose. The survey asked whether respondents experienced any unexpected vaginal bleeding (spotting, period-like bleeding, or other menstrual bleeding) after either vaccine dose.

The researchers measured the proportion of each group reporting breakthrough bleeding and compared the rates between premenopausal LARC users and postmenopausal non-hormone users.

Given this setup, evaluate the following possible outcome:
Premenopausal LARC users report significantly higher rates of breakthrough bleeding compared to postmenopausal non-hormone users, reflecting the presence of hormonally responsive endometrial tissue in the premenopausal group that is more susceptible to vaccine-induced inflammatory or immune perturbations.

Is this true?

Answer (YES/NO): NO